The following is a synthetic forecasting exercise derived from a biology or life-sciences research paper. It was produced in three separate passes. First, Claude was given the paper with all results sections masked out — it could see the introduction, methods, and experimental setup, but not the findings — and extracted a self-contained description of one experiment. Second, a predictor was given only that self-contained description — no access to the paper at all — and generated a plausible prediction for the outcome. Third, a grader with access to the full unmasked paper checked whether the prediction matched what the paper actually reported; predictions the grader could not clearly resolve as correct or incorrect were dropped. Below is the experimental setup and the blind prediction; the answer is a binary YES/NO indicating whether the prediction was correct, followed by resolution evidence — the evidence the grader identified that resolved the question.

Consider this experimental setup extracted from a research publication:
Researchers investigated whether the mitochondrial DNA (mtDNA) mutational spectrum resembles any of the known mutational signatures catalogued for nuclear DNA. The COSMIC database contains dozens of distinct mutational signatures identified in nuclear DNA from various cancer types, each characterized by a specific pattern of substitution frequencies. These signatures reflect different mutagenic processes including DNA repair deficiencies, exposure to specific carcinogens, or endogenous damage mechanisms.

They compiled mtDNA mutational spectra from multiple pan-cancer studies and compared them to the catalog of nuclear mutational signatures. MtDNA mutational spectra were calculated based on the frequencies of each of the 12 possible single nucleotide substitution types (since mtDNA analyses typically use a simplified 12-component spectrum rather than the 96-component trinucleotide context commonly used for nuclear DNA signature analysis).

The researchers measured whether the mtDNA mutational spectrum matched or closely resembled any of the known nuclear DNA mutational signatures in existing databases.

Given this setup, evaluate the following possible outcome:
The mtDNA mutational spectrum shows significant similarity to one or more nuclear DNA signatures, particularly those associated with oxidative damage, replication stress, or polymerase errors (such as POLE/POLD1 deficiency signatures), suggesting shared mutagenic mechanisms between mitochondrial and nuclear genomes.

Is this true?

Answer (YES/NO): NO